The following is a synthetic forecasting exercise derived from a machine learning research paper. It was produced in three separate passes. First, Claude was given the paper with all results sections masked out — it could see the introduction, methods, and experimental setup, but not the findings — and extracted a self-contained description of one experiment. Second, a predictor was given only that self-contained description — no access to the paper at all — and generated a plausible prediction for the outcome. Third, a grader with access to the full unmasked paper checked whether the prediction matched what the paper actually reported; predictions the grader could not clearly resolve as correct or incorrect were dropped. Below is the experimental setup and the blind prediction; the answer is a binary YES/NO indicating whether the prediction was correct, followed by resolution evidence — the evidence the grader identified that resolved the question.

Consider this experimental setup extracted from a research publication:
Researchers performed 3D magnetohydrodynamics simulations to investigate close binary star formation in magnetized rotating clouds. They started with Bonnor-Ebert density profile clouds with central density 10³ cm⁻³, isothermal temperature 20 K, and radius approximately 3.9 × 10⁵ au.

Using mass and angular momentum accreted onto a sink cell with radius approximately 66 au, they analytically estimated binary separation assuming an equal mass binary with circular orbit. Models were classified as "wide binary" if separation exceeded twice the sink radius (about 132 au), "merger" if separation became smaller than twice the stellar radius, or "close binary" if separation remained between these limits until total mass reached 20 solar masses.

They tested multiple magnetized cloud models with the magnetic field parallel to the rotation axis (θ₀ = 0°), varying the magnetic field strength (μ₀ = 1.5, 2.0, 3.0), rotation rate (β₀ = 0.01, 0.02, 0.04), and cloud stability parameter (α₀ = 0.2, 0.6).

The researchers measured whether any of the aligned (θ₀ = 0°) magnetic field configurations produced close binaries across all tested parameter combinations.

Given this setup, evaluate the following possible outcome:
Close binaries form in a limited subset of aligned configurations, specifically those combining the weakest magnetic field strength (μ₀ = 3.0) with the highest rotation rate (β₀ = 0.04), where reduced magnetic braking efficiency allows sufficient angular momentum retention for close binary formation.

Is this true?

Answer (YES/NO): NO